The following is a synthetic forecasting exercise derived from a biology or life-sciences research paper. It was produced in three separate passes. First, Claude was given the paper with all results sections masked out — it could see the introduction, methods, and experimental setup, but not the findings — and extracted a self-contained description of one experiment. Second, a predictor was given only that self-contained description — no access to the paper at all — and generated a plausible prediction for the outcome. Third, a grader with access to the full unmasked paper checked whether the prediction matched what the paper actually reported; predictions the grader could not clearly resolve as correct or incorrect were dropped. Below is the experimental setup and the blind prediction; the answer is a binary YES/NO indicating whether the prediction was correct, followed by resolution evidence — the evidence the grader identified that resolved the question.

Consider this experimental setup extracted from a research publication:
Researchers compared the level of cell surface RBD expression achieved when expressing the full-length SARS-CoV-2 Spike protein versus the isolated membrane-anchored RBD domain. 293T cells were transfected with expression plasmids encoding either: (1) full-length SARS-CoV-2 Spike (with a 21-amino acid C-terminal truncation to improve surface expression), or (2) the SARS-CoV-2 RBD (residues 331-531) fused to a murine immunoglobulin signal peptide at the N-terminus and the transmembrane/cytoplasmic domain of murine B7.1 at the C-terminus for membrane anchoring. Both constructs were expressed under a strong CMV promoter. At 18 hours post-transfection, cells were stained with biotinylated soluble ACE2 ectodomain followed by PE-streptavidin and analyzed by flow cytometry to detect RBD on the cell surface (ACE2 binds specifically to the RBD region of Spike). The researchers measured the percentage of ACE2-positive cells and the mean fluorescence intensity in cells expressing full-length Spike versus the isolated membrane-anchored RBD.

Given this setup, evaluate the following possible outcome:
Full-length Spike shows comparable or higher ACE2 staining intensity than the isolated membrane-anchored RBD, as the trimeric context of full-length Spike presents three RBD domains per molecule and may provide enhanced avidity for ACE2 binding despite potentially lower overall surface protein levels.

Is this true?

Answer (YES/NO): NO